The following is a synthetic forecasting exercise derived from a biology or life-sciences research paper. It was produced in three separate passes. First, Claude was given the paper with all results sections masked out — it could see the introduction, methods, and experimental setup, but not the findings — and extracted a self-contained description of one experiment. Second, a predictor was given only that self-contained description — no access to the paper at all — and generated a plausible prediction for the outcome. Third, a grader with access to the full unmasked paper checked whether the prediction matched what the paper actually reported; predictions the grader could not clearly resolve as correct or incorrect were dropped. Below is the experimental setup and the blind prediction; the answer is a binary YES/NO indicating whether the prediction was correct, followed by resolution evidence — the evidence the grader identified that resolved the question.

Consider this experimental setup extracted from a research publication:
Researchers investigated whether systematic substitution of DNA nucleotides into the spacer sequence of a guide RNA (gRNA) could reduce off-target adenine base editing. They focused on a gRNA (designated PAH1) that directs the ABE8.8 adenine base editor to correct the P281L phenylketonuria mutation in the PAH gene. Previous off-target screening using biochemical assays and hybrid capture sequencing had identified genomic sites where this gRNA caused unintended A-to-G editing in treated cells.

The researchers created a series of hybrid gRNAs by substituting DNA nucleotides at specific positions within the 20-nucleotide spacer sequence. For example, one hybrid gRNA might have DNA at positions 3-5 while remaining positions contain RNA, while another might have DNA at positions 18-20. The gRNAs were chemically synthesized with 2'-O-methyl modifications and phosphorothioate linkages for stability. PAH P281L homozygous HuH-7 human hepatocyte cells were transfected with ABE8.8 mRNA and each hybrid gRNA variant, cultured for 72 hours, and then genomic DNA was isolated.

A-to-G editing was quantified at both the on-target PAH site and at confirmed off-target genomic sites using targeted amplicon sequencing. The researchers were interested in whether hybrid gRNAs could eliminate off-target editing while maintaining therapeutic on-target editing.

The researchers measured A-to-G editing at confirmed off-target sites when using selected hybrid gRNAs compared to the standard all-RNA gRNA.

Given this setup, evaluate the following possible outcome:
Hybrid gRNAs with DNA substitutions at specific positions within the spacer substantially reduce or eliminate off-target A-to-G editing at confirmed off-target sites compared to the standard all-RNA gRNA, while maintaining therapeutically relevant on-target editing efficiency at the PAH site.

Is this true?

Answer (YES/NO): YES